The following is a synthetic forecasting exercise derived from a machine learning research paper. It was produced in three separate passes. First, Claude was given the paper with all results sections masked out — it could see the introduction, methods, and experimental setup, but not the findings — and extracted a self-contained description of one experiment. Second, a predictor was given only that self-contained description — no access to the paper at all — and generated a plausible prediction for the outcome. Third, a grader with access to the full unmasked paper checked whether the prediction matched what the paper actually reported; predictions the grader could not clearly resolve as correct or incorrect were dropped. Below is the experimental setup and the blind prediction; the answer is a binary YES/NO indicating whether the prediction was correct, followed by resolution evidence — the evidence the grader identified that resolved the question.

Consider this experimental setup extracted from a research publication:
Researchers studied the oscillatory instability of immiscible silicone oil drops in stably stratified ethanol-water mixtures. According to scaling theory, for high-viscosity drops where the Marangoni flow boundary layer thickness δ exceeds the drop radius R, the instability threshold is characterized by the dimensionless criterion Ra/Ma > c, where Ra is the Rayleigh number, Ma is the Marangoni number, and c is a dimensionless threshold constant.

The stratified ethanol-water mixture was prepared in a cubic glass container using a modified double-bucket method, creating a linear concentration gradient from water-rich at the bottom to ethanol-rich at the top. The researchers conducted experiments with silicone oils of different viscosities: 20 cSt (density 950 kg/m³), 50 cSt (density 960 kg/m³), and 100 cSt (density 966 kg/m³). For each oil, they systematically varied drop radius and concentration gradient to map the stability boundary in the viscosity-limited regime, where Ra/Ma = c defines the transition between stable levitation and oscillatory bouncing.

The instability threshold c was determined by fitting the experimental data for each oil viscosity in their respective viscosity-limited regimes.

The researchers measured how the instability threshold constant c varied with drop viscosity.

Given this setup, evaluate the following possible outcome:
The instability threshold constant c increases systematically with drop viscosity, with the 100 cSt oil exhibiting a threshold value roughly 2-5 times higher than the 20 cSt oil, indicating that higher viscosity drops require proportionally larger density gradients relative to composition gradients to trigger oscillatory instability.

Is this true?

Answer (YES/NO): NO